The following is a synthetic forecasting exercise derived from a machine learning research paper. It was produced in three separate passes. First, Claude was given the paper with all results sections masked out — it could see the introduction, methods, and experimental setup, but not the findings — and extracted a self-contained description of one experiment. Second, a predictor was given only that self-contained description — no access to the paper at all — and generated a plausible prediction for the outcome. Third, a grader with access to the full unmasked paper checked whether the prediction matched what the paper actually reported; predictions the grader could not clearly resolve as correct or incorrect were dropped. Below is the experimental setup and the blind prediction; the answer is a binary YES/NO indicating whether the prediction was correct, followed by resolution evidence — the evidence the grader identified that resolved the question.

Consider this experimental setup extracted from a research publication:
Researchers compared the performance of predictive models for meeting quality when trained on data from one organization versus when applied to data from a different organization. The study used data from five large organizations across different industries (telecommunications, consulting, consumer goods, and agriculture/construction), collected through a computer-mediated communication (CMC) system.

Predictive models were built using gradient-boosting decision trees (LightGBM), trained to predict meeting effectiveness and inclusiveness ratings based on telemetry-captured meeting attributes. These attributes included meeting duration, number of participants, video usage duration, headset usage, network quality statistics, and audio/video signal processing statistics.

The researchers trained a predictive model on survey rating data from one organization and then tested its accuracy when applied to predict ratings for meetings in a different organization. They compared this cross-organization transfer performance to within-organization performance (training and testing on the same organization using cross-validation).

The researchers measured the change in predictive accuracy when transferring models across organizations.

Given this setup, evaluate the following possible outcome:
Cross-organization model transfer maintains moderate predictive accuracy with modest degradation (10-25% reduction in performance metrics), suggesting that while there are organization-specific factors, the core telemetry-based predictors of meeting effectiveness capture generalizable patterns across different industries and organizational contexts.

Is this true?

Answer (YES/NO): NO